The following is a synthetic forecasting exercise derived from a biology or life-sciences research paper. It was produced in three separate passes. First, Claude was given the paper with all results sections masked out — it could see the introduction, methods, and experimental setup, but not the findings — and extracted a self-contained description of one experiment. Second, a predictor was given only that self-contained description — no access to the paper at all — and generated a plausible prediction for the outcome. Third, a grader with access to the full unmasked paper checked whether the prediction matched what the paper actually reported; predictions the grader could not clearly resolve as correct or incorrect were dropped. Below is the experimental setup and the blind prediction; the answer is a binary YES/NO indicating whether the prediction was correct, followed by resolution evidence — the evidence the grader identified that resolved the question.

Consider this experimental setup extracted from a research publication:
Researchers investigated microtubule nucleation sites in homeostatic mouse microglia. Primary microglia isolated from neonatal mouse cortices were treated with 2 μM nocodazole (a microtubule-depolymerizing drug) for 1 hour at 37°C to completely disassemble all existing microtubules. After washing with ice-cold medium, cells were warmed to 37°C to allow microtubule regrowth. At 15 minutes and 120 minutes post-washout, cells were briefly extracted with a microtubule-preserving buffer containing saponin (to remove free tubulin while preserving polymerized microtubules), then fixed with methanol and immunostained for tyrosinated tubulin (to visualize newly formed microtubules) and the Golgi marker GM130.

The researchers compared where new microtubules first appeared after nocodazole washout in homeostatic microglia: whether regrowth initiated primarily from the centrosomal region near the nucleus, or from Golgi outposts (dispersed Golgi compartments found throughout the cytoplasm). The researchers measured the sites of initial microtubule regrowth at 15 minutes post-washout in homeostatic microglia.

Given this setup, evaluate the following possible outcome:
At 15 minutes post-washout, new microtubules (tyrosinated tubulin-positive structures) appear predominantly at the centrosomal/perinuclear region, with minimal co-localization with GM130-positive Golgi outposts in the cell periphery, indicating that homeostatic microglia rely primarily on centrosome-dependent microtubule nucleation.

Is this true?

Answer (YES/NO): NO